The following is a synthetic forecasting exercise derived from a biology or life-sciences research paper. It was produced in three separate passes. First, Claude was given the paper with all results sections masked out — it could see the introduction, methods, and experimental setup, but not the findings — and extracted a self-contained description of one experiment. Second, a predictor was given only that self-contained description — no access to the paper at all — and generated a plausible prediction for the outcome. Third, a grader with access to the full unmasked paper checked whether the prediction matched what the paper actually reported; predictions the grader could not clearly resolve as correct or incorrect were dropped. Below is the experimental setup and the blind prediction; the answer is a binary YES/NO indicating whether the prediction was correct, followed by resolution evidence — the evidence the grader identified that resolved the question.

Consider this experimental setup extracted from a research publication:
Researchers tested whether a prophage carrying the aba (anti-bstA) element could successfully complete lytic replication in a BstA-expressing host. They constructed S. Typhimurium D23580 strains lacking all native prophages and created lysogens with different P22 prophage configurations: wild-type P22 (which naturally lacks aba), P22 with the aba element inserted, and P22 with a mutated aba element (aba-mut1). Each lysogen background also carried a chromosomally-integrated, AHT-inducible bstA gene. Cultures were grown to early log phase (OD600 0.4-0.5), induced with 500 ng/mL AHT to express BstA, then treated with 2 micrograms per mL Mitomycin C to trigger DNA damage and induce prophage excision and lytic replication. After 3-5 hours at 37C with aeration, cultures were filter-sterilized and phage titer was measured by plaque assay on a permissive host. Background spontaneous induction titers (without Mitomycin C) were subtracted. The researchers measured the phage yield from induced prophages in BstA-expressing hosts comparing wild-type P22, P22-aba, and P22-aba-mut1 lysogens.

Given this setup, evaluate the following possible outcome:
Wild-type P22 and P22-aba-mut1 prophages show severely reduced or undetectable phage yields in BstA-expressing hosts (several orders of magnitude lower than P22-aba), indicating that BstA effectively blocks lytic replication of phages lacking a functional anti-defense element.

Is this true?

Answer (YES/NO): NO